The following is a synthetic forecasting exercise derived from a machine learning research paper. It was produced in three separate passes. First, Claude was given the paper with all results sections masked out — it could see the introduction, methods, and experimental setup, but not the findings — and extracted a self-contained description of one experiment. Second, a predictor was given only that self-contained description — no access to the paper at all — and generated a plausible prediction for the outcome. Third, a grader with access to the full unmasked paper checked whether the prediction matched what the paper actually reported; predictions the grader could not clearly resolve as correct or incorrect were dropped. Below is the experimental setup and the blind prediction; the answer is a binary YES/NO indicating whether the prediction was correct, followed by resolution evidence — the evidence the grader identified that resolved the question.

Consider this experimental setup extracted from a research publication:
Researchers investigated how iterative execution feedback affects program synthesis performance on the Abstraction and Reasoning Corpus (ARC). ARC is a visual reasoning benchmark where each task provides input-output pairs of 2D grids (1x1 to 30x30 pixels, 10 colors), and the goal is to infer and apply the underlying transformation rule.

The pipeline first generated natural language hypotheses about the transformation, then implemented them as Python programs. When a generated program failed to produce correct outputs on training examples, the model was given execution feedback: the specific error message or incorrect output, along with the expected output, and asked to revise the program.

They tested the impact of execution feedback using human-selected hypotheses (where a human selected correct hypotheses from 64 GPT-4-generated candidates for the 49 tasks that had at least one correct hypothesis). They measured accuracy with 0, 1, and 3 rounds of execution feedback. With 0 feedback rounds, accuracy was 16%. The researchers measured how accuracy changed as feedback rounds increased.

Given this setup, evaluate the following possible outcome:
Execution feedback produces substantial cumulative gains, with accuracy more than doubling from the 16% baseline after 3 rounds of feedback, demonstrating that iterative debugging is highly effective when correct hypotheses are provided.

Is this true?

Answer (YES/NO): YES